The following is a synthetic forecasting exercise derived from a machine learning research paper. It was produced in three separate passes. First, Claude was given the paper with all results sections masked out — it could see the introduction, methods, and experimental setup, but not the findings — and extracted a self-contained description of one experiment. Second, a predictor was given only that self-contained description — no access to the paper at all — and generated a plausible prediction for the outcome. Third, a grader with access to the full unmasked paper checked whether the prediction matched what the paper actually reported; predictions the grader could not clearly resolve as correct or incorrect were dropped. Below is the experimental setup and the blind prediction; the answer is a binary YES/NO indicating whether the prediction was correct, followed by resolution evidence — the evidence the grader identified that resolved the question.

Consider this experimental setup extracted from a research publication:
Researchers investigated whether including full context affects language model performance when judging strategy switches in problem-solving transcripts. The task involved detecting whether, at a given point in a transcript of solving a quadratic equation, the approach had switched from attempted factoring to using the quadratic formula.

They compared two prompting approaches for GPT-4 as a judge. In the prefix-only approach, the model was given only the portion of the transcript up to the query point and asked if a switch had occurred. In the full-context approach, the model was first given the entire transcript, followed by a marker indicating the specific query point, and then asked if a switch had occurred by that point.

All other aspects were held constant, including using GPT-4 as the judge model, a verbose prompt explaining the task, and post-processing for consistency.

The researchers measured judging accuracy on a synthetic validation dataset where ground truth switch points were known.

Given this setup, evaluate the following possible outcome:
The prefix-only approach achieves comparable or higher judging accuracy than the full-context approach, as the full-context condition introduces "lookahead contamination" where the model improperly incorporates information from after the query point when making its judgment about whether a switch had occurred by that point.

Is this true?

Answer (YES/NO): NO